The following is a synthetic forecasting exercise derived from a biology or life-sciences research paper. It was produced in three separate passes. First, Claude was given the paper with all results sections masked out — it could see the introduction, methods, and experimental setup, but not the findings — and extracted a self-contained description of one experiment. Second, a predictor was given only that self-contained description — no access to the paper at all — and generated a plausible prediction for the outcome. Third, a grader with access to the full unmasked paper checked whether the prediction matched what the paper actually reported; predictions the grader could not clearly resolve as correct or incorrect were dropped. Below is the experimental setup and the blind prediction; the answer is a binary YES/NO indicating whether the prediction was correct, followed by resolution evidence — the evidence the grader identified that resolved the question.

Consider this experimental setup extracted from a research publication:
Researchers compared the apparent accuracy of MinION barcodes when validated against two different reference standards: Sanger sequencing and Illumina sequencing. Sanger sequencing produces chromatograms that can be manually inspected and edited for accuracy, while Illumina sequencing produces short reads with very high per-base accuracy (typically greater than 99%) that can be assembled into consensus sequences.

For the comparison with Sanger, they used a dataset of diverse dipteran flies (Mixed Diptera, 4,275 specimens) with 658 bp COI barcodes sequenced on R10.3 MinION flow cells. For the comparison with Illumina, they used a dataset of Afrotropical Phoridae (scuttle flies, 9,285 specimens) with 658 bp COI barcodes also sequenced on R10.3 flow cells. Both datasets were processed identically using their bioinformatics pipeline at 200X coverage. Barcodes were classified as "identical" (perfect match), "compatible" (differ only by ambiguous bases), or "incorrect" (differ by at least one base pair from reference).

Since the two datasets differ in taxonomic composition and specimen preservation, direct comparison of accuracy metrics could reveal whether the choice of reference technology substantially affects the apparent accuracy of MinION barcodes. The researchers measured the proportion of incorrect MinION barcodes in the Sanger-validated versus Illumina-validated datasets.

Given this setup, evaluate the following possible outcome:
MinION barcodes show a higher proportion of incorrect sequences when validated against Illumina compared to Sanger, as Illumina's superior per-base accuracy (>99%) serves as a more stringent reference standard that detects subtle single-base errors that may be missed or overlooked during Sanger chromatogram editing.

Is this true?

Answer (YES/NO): NO